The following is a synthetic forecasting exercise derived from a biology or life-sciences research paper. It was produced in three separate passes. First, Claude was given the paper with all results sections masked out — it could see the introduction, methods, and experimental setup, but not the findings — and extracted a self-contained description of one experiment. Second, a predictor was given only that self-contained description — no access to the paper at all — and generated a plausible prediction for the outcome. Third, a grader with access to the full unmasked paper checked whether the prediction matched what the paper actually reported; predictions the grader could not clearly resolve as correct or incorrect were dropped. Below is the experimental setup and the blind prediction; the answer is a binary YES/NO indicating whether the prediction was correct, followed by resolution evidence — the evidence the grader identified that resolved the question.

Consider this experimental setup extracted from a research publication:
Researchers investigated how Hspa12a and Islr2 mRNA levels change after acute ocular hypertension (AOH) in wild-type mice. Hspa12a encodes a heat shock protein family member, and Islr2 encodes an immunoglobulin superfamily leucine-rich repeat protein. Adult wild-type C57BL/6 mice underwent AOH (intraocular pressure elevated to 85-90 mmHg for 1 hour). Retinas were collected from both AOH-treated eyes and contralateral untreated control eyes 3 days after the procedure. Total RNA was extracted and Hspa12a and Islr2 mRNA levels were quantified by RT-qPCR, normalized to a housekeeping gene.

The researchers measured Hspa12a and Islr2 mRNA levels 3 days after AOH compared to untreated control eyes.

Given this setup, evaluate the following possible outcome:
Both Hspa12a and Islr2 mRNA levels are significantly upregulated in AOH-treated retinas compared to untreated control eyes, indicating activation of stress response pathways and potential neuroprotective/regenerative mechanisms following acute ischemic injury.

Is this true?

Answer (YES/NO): NO